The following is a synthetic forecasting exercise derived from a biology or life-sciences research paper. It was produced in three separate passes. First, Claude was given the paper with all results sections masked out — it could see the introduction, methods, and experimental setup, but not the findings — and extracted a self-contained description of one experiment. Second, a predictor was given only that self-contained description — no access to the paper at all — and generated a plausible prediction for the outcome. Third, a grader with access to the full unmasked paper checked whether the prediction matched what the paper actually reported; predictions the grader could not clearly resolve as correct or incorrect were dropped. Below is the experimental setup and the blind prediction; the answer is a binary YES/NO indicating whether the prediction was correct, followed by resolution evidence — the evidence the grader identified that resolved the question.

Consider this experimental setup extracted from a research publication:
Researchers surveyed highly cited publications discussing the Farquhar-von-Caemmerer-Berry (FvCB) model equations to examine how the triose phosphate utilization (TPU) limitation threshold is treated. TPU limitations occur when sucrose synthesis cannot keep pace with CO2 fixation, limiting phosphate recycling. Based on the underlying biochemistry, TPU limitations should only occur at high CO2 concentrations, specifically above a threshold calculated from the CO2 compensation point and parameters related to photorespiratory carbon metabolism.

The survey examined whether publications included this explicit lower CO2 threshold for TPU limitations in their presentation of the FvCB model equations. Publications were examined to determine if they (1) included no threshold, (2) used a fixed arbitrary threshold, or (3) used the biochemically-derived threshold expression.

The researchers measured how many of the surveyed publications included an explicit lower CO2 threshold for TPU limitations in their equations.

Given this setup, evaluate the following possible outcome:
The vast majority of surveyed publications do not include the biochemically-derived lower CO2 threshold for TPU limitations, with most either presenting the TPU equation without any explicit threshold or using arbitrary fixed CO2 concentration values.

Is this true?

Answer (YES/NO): YES